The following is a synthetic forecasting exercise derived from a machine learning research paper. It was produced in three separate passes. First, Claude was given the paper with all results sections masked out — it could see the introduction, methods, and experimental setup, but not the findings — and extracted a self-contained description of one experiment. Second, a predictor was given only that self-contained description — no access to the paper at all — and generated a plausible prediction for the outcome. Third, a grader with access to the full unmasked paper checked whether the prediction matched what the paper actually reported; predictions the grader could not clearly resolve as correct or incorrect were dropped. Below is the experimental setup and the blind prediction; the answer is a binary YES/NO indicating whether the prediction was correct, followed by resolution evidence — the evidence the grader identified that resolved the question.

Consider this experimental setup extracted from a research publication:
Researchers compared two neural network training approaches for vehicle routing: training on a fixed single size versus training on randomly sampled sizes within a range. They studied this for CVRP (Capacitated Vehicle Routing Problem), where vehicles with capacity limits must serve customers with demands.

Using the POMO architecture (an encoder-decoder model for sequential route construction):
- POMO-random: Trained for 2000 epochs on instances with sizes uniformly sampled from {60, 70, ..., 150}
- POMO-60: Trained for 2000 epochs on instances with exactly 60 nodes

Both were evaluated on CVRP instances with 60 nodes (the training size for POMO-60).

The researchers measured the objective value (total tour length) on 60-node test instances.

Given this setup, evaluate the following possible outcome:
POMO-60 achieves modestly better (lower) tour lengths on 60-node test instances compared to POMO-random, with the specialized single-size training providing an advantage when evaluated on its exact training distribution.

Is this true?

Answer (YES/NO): YES